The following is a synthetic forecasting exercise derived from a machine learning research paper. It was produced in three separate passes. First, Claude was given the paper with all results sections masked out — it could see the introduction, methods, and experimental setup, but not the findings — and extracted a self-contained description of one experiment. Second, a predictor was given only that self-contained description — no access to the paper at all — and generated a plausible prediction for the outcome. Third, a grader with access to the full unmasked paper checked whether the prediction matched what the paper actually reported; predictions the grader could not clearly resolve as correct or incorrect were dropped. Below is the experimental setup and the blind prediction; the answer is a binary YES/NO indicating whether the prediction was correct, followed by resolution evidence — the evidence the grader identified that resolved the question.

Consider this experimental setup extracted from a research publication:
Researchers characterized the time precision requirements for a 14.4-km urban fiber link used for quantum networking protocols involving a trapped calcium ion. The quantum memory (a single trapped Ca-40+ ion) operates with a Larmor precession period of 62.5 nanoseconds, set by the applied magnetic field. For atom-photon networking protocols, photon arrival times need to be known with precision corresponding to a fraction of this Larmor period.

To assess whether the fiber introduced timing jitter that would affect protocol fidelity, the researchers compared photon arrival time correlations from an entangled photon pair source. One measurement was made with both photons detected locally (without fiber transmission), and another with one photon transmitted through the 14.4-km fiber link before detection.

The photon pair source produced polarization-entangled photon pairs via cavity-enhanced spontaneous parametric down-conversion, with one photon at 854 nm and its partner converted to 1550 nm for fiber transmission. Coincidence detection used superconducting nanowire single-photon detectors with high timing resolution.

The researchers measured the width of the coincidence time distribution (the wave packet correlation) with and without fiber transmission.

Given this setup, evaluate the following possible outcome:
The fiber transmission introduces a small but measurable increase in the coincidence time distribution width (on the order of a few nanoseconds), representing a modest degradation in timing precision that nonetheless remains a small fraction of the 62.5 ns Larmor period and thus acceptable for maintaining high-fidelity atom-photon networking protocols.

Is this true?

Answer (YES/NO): NO